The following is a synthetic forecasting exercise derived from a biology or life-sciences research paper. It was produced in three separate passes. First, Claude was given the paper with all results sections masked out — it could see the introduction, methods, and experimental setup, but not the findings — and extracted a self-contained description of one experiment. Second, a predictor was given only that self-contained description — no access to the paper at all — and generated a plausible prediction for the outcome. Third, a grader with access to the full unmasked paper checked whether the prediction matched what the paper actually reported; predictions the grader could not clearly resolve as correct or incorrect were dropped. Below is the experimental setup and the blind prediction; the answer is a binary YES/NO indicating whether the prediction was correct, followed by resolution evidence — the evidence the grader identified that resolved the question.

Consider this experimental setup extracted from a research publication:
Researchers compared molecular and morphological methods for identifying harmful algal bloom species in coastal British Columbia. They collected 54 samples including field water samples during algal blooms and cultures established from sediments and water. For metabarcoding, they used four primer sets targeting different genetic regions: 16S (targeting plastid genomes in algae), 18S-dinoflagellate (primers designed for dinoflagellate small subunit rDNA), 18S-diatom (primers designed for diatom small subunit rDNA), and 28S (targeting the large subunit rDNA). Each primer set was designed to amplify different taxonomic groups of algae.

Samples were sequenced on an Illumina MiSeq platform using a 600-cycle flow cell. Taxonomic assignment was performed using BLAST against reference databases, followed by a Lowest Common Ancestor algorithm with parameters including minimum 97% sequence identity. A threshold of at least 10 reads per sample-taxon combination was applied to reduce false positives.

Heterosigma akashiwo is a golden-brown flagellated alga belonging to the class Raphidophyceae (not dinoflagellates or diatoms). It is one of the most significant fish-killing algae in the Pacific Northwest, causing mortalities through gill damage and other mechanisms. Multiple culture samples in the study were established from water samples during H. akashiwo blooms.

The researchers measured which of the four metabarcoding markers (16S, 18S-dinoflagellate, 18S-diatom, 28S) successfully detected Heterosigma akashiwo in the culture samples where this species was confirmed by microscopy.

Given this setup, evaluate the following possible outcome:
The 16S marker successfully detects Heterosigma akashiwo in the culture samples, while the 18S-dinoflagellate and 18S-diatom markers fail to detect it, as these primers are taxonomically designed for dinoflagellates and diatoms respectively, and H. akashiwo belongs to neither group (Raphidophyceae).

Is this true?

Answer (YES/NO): NO